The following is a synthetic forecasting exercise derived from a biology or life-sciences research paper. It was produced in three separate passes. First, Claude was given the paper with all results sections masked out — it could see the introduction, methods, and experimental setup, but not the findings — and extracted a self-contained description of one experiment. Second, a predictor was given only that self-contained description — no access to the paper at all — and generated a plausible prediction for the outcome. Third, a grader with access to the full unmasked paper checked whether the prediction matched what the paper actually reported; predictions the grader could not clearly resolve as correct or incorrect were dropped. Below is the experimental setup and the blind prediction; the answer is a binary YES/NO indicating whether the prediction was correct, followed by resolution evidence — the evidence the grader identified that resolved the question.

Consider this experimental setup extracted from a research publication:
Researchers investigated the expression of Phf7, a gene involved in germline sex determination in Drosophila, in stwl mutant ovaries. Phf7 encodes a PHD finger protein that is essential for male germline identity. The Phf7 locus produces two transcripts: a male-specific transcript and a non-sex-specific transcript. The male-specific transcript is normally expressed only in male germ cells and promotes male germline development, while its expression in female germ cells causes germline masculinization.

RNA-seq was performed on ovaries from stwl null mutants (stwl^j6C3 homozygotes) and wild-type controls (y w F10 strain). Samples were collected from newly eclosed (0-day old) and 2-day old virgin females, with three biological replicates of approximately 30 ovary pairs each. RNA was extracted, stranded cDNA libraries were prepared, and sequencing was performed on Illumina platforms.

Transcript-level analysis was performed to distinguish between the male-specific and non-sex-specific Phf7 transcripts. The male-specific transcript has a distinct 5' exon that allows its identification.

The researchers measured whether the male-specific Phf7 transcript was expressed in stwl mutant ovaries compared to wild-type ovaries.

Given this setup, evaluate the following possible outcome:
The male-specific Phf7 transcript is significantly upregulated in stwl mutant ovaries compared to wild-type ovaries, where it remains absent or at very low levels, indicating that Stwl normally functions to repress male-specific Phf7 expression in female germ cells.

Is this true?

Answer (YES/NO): YES